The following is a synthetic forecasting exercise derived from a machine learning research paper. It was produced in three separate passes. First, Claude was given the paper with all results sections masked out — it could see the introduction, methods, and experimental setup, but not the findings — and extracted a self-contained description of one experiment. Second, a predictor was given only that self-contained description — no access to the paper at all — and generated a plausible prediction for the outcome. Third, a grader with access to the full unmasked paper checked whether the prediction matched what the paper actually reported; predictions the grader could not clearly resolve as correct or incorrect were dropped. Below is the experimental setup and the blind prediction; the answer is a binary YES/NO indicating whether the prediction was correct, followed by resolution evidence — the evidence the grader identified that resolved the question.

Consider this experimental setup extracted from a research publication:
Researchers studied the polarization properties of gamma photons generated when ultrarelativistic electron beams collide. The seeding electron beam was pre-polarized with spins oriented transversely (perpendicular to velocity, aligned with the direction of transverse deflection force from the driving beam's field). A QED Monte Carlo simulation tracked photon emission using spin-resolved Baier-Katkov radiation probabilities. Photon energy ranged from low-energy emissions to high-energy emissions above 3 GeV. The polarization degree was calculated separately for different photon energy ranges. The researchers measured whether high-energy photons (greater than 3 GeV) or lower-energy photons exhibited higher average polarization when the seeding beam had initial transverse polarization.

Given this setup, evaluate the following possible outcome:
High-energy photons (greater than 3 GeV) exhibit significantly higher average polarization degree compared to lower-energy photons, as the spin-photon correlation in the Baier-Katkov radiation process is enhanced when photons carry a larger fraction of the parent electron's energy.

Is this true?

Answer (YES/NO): YES